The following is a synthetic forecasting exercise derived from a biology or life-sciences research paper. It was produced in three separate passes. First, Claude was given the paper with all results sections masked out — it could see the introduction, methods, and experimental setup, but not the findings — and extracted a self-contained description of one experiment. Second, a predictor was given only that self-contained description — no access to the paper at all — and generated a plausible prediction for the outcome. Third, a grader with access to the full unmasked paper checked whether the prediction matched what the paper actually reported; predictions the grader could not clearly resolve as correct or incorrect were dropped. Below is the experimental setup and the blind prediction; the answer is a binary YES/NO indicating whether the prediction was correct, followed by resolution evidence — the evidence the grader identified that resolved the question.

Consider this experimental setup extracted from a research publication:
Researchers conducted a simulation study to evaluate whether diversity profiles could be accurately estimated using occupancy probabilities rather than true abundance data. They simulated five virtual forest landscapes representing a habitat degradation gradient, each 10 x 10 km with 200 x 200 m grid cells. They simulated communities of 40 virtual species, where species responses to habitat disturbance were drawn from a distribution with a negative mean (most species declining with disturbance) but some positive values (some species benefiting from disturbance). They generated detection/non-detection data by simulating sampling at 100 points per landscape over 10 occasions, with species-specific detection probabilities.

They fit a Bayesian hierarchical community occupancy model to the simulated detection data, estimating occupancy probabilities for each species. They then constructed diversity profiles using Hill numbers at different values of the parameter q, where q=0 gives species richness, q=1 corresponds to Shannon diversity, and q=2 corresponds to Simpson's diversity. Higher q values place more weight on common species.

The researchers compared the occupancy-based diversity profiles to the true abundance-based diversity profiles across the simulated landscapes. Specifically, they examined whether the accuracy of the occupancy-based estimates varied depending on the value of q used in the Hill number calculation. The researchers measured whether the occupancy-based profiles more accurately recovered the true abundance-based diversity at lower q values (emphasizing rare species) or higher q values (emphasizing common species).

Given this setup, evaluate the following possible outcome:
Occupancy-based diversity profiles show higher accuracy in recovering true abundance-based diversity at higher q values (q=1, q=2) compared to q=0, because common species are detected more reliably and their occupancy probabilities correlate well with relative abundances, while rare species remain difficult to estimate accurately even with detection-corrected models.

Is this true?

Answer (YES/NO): NO